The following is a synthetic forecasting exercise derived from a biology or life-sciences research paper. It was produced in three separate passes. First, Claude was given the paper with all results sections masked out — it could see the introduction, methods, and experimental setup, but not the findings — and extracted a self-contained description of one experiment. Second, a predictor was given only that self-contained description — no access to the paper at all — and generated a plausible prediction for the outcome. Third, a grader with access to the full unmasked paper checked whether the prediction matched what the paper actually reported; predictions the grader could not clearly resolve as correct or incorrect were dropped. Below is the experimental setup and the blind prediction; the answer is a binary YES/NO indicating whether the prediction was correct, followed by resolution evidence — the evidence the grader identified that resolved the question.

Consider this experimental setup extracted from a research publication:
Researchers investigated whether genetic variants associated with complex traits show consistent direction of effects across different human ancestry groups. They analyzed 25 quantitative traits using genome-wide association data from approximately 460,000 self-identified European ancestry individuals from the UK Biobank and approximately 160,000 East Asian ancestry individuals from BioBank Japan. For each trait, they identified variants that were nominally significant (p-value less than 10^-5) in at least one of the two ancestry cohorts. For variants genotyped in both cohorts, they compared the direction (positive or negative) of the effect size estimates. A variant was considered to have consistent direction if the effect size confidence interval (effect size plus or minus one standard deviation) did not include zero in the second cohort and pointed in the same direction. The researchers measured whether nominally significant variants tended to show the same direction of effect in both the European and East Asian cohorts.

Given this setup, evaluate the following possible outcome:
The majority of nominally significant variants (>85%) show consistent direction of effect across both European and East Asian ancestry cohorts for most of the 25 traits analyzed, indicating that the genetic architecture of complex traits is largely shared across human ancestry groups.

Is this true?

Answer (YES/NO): NO